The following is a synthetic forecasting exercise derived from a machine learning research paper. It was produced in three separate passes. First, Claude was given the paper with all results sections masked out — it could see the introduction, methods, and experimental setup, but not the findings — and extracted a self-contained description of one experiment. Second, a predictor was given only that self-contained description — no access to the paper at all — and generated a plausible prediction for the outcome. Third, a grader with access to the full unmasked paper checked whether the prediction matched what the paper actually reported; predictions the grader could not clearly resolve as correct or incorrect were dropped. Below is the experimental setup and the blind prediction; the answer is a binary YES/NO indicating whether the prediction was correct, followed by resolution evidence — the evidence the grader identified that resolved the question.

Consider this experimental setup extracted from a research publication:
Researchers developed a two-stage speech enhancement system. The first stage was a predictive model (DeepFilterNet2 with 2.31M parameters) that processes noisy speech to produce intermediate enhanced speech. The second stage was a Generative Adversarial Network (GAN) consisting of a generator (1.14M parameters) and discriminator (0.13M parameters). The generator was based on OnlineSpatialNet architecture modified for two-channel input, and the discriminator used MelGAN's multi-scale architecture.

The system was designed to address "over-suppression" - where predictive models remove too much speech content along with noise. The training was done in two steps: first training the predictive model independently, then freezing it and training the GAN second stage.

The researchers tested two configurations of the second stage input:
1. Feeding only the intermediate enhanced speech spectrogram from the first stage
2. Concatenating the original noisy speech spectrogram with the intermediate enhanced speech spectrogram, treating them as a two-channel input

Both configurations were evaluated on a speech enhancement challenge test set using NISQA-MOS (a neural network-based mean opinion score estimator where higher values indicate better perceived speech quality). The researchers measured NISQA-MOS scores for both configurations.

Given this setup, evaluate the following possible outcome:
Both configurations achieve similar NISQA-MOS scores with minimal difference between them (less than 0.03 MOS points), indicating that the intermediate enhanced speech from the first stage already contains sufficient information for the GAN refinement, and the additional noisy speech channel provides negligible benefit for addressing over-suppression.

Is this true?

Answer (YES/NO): NO